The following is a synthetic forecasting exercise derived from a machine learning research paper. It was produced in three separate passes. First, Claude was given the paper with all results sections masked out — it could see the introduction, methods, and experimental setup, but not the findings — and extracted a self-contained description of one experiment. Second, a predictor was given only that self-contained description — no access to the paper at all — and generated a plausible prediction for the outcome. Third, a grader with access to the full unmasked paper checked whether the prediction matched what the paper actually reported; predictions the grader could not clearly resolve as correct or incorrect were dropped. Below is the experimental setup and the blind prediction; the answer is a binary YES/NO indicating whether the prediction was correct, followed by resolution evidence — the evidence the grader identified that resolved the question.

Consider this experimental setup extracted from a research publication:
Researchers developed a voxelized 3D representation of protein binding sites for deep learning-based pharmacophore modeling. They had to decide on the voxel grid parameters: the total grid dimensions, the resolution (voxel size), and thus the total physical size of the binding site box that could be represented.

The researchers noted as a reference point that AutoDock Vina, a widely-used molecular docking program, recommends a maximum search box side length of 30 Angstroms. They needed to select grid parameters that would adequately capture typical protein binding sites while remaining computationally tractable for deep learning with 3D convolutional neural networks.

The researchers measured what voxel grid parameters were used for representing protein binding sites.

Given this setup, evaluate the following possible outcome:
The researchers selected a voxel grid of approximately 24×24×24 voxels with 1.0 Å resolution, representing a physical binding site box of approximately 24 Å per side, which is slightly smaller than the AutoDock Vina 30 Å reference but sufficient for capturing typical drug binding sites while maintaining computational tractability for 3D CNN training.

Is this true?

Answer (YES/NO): NO